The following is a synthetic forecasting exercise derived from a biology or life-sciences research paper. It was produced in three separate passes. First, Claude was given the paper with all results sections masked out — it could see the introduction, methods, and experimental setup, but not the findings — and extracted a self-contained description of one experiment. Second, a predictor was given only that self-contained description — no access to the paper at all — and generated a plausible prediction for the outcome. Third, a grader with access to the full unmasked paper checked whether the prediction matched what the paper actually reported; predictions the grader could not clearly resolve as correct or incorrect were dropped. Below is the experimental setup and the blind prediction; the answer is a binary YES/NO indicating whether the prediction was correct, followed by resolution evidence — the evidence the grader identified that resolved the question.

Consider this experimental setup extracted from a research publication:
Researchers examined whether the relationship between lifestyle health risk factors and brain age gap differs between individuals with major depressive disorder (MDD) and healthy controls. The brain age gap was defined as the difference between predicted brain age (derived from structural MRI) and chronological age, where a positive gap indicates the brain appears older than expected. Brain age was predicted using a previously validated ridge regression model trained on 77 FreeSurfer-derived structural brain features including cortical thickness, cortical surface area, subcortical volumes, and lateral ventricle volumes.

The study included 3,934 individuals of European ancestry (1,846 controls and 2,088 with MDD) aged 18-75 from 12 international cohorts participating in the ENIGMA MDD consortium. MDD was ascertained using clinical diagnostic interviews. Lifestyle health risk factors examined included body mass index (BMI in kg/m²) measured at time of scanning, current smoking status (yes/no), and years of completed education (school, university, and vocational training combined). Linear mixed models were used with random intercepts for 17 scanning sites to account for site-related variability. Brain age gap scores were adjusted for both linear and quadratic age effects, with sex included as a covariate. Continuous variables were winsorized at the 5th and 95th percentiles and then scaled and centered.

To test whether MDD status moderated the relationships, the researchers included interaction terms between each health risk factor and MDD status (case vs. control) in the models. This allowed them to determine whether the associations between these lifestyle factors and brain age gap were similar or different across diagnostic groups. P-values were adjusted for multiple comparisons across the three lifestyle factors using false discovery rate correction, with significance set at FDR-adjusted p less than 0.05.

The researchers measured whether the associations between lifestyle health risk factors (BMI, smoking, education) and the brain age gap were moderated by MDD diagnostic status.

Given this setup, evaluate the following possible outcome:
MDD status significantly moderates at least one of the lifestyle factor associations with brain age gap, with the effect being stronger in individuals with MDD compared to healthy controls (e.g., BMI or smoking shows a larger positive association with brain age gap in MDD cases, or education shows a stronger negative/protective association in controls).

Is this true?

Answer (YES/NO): NO